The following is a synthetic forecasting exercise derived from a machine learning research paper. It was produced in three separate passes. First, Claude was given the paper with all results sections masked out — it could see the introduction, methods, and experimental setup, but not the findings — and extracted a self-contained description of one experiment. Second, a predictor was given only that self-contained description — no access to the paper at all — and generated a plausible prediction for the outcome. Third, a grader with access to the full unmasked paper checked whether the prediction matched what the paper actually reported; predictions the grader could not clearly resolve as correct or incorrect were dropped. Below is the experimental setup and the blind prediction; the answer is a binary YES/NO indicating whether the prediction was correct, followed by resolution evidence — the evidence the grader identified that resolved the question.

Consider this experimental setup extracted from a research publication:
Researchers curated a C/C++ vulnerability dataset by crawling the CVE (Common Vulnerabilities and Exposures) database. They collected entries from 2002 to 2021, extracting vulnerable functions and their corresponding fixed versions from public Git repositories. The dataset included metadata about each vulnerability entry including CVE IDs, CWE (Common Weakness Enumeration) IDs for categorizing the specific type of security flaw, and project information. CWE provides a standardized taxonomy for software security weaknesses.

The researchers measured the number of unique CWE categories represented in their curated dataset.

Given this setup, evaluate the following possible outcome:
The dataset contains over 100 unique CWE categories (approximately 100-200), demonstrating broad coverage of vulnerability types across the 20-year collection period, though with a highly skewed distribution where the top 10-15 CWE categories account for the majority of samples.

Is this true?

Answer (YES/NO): YES